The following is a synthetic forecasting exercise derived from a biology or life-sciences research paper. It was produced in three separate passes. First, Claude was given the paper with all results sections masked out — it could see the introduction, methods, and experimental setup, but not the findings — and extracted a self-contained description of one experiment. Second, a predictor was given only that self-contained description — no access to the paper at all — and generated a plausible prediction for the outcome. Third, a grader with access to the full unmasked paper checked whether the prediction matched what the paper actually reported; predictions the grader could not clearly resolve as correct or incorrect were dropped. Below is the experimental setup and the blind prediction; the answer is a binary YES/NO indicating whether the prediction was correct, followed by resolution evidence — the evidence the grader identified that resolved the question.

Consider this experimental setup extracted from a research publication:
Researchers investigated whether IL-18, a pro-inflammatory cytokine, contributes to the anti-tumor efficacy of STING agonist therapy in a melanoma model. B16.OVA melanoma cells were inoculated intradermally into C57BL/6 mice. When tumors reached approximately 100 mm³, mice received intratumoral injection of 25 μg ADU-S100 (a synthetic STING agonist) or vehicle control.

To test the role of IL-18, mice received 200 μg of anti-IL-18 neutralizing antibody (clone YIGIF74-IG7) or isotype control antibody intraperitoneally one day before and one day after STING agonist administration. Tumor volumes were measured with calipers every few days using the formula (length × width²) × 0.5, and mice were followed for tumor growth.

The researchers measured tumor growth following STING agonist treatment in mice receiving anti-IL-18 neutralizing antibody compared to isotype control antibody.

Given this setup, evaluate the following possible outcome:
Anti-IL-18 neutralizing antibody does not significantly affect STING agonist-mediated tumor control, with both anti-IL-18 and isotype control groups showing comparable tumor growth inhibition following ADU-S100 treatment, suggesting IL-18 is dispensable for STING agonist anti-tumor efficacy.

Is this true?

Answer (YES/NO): NO